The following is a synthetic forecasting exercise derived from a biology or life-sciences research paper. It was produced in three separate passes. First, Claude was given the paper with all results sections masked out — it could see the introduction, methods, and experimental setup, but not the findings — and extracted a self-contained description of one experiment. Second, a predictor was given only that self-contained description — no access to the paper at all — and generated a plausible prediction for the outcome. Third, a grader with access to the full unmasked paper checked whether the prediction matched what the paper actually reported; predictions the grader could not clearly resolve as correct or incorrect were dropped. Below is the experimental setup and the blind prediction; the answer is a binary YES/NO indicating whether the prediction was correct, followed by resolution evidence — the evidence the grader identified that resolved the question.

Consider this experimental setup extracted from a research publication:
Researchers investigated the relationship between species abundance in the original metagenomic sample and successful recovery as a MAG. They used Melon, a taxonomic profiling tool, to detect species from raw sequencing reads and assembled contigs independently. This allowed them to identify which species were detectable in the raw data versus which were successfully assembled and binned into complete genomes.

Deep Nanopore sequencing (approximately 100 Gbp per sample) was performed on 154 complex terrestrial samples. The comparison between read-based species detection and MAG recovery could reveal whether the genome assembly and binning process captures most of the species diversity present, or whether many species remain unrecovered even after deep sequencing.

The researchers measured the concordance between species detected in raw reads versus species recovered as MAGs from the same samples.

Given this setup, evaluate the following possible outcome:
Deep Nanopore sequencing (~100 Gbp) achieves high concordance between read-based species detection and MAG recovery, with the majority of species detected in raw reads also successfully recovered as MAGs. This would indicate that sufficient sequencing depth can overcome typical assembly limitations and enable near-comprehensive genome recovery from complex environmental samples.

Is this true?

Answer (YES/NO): NO